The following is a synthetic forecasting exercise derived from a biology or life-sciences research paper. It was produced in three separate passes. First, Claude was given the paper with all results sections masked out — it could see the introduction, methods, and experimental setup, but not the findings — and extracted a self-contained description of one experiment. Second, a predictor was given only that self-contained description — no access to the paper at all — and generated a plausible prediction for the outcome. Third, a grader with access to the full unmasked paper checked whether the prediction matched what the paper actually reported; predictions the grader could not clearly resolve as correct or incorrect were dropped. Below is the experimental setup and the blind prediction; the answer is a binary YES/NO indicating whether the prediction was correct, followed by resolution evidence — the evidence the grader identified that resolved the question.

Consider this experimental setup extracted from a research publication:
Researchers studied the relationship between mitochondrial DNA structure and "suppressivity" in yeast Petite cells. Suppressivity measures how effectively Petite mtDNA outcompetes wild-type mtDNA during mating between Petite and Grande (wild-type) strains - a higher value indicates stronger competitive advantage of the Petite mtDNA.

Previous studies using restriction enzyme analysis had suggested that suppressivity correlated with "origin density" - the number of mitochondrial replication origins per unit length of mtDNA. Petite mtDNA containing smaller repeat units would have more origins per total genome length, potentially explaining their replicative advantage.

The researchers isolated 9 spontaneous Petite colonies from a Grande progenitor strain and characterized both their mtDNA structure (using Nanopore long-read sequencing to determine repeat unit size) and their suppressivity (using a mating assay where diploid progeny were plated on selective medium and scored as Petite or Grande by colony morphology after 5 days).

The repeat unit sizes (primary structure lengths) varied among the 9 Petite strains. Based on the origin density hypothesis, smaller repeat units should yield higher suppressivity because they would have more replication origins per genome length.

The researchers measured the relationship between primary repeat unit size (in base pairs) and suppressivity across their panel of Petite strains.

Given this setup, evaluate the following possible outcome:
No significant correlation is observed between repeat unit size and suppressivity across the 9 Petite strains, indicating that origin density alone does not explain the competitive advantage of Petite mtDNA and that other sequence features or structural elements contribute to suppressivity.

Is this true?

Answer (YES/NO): NO